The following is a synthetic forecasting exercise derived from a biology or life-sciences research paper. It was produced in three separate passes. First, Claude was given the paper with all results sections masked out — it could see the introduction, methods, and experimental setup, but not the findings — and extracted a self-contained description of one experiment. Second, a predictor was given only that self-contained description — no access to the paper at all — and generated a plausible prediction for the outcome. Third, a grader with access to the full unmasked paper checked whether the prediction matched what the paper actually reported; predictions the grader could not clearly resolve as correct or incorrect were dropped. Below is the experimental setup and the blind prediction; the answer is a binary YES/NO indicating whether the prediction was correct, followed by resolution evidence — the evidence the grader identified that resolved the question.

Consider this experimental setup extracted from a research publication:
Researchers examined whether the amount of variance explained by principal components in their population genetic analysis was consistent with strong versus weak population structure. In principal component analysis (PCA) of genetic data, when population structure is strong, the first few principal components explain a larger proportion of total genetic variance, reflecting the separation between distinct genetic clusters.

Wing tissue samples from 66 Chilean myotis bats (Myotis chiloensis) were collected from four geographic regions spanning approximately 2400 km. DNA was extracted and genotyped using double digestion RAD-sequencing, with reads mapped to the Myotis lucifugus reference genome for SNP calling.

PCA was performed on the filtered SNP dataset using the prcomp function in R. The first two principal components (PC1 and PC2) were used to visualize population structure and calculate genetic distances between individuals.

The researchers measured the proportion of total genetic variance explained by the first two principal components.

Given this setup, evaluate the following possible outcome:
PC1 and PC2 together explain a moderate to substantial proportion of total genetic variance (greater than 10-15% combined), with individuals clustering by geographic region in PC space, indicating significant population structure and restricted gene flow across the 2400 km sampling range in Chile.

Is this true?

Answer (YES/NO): YES